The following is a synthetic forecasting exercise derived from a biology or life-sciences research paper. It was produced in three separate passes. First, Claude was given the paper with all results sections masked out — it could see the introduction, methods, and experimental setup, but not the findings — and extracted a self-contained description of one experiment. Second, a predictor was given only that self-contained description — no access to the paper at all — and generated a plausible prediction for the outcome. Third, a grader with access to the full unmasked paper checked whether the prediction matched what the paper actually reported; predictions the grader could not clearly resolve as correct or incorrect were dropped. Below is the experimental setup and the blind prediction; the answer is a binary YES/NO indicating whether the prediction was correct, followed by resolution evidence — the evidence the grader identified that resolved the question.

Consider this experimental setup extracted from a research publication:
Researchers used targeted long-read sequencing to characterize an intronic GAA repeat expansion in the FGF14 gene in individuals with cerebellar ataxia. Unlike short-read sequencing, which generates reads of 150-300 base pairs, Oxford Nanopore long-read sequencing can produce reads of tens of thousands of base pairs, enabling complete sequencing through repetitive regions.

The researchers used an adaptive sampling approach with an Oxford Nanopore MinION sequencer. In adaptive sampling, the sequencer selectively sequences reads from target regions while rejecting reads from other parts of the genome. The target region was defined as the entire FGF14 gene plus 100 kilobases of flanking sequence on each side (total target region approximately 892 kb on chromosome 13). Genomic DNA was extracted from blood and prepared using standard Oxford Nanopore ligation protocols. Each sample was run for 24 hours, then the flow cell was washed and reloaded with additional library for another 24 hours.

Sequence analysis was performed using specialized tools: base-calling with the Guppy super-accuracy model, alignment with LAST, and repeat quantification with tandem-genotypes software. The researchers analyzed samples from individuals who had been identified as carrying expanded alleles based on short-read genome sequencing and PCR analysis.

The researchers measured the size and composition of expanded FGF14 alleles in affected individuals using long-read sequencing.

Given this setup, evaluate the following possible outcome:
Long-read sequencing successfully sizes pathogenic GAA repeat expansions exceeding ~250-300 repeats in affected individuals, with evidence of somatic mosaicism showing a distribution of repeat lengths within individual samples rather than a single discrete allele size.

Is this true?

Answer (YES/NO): NO